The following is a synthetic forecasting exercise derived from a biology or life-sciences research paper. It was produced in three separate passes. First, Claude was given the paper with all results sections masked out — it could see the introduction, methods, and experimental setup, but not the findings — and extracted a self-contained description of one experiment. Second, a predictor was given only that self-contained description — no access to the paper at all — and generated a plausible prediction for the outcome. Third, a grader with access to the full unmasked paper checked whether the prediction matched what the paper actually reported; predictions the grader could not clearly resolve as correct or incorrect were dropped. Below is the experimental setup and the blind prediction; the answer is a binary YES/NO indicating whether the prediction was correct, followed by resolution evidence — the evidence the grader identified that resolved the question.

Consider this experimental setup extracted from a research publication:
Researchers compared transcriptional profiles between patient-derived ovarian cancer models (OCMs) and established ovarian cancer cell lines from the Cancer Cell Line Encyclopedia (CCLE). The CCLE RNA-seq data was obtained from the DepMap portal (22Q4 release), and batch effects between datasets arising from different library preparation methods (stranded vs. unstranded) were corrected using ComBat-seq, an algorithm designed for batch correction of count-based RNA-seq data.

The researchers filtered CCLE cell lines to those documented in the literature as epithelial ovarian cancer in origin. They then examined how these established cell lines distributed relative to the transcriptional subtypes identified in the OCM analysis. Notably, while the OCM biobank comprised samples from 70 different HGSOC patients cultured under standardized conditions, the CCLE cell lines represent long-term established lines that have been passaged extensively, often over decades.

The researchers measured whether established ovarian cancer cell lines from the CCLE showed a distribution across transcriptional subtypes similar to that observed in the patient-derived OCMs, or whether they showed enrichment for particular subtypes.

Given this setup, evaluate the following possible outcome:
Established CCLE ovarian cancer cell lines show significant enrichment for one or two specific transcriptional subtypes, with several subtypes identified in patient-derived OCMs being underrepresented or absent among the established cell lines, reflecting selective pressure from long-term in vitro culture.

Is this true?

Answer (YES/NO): NO